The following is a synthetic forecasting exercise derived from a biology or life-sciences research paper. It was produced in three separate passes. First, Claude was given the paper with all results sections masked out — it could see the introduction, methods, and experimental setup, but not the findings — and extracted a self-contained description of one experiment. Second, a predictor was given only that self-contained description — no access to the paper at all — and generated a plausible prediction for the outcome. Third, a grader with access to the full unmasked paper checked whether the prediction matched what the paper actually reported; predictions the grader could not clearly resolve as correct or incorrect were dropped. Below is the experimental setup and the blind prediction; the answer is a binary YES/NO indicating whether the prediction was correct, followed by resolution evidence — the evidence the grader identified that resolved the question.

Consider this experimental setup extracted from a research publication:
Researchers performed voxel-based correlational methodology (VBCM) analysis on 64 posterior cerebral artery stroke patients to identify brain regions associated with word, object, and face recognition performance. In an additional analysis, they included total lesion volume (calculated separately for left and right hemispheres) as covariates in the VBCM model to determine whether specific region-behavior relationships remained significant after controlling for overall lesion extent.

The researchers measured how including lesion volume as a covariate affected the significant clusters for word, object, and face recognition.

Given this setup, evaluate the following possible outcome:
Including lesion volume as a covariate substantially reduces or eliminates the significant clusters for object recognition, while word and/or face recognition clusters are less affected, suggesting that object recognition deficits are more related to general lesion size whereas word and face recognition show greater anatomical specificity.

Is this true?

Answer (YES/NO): NO